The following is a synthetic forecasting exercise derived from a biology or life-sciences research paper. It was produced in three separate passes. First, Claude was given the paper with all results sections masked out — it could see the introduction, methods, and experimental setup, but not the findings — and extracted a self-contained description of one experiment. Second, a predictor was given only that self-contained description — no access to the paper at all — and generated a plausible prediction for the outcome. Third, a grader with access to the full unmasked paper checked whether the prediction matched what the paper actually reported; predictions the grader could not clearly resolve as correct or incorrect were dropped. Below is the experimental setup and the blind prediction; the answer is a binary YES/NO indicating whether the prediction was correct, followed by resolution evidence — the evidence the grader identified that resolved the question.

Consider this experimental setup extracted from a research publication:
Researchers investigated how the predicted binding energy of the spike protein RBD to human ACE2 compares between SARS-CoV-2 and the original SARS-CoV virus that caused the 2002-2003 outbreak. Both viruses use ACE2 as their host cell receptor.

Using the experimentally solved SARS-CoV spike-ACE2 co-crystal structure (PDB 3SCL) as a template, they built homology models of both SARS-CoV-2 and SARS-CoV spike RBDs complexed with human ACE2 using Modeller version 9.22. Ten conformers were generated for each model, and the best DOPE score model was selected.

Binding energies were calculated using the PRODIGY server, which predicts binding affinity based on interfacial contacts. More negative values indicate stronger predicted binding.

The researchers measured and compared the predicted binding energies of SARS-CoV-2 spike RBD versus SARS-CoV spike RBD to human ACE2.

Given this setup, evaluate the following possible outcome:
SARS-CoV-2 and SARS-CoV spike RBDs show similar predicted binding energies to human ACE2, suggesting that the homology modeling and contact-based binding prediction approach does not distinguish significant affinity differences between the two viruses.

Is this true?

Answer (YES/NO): NO